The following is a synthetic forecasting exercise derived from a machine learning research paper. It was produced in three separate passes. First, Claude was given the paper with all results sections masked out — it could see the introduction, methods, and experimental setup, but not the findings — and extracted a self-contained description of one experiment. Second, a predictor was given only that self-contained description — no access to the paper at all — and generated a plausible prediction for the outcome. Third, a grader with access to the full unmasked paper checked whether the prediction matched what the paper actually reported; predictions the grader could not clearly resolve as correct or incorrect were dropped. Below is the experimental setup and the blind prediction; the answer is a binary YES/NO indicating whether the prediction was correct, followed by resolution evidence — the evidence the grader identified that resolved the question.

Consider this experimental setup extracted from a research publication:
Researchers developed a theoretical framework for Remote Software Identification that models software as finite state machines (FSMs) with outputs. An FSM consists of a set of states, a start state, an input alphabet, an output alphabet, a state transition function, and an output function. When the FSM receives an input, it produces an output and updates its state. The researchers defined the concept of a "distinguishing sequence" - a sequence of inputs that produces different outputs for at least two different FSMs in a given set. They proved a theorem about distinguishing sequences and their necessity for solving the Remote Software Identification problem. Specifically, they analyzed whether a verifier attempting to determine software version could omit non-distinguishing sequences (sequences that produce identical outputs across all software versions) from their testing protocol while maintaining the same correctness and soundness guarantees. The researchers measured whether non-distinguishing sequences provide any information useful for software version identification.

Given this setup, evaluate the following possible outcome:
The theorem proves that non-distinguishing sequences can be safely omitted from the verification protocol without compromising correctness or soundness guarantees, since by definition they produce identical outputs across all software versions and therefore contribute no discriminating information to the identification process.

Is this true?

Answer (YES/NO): YES